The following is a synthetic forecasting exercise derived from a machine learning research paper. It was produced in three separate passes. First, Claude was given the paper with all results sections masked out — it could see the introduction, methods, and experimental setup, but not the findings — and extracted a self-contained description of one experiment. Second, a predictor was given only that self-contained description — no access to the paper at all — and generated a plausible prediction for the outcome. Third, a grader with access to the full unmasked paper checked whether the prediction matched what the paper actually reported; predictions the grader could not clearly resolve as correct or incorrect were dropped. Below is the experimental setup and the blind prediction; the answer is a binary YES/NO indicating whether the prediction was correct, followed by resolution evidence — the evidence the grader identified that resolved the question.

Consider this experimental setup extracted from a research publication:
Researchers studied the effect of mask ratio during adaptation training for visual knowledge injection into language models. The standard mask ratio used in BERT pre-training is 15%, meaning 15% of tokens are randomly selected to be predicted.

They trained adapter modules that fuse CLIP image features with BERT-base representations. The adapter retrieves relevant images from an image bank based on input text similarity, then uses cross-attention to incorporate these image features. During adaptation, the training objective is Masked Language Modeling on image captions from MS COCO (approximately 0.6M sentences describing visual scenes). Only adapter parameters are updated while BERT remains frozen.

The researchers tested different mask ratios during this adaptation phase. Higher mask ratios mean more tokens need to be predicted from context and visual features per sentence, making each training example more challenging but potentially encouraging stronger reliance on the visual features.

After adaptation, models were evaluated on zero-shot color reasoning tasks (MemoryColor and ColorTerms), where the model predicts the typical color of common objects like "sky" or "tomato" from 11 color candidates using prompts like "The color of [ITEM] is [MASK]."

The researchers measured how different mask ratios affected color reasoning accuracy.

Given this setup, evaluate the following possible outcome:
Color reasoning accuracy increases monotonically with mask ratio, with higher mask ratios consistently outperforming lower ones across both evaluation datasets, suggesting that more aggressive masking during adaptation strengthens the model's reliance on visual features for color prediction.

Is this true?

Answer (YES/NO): NO